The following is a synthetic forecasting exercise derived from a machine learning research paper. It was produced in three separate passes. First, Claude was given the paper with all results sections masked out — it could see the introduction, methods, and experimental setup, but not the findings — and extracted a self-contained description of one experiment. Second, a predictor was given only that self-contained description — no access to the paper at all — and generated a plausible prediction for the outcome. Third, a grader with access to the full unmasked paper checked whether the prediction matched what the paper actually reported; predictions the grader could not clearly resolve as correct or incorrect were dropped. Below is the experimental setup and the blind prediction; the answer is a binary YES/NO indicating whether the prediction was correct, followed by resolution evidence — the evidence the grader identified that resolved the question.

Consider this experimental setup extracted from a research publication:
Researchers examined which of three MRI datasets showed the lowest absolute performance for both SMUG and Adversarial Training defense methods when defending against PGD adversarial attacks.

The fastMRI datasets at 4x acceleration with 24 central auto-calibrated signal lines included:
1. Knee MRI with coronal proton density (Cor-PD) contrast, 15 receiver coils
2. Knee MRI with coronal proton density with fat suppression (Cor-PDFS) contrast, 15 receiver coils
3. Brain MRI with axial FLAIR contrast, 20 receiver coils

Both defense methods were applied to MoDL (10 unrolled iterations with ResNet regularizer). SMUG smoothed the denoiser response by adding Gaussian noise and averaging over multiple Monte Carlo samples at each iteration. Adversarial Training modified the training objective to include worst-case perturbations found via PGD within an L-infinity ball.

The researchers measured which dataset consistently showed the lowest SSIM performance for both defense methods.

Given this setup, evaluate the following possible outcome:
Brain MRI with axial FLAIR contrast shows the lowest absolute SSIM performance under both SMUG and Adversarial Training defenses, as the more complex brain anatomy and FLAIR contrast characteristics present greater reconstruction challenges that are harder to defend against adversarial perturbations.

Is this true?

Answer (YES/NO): NO